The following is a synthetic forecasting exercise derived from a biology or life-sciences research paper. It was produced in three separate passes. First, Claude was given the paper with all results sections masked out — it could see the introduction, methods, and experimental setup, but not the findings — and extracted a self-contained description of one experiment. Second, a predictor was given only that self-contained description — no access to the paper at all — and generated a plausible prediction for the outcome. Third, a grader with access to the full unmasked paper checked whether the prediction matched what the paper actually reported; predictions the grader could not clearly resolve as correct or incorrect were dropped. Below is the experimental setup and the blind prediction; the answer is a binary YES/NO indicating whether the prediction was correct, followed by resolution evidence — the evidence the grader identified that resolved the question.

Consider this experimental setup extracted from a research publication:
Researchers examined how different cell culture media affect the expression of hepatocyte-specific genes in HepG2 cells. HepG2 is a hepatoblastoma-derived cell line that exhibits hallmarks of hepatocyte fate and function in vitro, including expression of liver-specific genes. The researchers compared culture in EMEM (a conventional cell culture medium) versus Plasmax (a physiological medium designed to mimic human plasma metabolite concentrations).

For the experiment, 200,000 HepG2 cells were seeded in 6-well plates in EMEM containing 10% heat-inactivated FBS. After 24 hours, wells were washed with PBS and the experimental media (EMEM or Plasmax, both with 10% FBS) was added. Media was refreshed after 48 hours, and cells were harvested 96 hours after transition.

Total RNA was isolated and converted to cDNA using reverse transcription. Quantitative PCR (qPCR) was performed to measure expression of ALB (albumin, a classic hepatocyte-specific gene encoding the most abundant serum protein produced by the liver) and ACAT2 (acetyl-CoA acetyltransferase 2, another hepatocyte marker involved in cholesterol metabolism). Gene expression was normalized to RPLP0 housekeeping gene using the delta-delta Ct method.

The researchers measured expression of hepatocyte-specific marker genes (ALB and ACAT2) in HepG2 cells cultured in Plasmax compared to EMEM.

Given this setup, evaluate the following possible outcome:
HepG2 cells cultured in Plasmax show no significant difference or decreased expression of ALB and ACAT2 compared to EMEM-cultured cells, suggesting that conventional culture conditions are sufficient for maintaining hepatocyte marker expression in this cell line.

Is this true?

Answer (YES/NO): YES